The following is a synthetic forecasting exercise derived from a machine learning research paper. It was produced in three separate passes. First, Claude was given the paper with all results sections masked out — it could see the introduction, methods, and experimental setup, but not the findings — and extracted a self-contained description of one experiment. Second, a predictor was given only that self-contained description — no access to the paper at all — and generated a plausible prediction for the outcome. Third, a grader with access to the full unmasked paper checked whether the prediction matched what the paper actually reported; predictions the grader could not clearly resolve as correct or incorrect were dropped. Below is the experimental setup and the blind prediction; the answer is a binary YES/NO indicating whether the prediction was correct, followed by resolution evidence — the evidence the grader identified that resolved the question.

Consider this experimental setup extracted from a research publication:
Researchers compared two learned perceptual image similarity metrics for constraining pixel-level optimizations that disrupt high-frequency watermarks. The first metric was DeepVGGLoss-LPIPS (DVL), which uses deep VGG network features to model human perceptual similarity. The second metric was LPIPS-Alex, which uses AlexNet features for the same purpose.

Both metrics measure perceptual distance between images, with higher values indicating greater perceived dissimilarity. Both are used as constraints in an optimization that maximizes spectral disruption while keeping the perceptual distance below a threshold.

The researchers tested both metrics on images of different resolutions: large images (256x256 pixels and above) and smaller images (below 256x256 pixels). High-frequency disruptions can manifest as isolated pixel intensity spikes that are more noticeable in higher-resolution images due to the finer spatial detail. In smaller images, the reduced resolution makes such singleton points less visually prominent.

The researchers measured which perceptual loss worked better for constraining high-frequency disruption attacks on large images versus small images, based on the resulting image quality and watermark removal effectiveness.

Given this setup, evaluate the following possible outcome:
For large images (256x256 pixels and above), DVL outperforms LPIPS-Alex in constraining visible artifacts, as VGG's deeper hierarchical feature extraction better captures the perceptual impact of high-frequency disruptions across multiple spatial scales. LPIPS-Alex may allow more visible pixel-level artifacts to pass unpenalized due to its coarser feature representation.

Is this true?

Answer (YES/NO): YES